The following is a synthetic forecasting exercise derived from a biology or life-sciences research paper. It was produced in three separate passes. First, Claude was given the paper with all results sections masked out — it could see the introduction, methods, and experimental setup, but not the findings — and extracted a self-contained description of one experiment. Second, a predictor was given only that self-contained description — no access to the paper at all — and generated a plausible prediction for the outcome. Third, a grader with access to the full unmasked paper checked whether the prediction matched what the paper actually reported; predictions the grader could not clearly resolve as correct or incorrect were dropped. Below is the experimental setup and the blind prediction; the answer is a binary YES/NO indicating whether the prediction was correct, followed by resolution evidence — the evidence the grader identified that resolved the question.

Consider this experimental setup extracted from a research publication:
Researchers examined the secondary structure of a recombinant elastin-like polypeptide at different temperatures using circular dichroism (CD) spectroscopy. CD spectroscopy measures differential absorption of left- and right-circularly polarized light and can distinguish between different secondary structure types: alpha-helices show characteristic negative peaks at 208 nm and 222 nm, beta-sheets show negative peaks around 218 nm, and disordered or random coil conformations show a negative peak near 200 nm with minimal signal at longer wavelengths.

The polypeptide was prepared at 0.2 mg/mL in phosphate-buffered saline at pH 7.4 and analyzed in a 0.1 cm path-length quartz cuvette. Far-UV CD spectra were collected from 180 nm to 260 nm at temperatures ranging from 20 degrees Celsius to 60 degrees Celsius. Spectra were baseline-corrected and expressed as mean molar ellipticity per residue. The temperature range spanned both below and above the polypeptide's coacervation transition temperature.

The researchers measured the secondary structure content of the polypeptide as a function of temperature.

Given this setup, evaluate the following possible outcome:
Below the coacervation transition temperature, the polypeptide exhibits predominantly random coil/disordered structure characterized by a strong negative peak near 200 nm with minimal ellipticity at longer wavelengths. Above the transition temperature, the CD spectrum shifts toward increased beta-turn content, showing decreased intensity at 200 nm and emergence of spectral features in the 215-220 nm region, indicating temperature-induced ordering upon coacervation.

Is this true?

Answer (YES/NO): NO